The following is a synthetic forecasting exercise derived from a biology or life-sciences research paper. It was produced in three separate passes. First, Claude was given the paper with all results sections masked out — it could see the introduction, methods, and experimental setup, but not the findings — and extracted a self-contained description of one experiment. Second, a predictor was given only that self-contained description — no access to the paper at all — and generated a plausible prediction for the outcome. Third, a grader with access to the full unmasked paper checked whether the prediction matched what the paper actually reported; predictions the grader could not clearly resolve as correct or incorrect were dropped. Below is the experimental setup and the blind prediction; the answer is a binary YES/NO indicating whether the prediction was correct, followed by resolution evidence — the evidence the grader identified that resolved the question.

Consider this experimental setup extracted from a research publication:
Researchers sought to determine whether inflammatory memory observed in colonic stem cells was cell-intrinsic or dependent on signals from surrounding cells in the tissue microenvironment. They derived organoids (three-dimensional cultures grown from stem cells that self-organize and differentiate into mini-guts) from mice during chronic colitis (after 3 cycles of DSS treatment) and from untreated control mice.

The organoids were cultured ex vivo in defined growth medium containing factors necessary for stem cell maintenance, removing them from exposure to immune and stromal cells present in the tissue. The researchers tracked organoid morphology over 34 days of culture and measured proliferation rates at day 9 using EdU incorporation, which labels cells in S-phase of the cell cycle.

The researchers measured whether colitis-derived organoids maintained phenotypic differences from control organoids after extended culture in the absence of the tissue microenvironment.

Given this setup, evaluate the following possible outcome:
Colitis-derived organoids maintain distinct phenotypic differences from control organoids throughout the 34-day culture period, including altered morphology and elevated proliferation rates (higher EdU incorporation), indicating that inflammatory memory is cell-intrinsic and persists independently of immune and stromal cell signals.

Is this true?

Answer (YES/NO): YES